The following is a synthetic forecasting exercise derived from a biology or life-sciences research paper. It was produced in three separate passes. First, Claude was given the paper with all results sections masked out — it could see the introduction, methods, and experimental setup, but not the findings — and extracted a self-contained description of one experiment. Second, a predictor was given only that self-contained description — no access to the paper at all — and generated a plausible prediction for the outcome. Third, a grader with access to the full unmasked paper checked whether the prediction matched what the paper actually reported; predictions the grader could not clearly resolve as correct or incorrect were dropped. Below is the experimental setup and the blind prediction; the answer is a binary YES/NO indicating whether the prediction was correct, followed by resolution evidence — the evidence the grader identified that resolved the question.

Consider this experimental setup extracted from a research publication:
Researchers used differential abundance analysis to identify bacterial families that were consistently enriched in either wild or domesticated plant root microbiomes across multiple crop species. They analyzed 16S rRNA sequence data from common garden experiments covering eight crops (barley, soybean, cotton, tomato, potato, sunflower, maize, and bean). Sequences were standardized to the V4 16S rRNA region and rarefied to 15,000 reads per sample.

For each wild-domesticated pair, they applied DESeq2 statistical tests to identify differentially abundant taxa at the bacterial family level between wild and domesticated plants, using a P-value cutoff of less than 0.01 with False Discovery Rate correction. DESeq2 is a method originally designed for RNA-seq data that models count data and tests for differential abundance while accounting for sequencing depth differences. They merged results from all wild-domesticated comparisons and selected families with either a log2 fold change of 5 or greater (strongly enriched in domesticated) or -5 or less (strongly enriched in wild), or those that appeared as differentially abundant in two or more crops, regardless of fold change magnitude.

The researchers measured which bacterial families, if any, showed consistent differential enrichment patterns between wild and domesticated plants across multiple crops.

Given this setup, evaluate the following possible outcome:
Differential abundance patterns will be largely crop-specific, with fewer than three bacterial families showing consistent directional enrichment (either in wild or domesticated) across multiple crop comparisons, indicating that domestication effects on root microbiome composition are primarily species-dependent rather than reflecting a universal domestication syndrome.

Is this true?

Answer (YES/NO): NO